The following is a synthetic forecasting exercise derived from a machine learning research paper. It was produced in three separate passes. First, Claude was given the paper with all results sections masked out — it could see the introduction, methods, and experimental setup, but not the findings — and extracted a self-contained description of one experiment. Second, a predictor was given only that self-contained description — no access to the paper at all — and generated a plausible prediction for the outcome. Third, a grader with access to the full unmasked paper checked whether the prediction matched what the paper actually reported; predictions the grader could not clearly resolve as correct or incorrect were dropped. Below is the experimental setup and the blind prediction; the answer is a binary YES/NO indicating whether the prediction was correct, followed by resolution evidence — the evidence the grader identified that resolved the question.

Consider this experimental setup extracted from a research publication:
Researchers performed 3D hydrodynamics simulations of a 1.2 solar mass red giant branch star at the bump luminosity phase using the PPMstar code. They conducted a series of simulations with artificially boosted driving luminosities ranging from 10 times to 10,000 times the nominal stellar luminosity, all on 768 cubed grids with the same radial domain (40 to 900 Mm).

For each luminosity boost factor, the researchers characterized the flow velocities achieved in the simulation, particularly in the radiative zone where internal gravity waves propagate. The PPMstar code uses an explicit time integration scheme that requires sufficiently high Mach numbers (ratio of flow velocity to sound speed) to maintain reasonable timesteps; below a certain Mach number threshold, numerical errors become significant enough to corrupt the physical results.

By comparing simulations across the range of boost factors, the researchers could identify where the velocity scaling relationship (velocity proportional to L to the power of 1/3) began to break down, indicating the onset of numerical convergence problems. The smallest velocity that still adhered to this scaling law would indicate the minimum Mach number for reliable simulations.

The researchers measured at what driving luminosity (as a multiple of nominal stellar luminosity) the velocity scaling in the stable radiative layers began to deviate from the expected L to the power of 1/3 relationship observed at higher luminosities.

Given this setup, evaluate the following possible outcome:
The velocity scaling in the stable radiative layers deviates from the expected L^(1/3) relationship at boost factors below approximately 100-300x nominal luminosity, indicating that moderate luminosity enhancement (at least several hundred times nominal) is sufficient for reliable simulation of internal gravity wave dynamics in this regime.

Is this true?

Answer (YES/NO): NO